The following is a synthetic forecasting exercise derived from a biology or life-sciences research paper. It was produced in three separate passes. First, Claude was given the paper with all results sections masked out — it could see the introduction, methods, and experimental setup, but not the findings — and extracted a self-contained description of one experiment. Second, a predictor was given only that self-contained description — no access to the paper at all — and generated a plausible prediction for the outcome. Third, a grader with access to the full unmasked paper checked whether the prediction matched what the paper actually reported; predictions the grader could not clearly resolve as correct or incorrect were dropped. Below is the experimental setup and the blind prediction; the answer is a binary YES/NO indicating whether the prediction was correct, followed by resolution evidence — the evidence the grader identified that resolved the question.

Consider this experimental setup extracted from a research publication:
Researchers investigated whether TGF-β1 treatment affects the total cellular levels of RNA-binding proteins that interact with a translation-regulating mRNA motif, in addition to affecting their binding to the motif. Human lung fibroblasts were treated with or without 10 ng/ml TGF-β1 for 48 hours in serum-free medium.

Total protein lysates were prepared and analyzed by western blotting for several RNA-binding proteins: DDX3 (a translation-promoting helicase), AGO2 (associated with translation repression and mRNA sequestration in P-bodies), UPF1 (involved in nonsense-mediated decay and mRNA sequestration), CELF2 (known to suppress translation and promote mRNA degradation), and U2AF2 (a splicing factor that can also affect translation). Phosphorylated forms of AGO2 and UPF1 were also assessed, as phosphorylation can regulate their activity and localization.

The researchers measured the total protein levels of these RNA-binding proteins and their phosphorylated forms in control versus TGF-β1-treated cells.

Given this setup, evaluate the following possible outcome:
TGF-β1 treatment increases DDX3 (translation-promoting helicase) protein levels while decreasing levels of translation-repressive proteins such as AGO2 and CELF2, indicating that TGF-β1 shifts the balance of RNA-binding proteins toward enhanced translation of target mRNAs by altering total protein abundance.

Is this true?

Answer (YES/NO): NO